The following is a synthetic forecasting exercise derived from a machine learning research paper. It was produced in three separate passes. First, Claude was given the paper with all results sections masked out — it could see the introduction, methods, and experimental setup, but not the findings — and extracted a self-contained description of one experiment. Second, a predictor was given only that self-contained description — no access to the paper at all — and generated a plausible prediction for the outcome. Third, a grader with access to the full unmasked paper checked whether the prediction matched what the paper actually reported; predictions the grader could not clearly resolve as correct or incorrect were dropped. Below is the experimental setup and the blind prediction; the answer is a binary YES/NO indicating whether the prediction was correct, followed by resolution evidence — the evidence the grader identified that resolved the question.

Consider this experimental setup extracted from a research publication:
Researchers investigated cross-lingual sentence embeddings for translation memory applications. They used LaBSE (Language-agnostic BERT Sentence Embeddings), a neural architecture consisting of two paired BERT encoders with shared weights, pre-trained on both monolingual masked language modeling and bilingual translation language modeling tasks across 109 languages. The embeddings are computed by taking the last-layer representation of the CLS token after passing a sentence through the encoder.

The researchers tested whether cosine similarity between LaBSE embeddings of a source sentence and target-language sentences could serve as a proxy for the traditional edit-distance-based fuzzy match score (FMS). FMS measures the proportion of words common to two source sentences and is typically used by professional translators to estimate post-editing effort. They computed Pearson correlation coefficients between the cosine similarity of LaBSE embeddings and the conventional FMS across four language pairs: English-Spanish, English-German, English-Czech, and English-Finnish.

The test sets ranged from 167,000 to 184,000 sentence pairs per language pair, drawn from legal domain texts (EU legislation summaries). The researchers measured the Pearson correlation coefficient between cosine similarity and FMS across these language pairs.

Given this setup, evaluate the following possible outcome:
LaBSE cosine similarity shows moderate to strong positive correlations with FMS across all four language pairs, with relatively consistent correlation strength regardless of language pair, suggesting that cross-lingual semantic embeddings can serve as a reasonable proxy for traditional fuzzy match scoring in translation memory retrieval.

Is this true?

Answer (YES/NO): YES